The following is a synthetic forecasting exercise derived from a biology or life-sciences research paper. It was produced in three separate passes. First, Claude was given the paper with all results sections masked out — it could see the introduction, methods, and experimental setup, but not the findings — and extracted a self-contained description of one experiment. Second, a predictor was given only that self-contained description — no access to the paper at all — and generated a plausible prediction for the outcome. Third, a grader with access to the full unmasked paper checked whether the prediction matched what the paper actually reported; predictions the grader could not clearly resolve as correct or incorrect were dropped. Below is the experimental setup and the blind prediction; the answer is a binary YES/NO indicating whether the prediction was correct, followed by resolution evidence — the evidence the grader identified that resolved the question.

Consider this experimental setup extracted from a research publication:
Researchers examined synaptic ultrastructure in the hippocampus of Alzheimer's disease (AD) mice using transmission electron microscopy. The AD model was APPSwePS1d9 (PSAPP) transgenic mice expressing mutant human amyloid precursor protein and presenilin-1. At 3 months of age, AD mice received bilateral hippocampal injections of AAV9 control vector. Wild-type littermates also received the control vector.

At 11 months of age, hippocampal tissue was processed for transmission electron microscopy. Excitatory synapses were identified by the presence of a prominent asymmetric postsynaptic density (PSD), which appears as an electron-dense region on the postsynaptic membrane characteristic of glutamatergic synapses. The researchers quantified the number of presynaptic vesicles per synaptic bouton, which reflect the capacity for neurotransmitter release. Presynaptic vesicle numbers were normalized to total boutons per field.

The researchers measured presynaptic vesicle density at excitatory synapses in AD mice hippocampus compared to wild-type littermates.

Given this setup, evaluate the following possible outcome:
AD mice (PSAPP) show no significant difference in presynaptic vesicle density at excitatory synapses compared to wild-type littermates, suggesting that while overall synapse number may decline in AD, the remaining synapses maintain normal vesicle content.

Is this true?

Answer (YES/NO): NO